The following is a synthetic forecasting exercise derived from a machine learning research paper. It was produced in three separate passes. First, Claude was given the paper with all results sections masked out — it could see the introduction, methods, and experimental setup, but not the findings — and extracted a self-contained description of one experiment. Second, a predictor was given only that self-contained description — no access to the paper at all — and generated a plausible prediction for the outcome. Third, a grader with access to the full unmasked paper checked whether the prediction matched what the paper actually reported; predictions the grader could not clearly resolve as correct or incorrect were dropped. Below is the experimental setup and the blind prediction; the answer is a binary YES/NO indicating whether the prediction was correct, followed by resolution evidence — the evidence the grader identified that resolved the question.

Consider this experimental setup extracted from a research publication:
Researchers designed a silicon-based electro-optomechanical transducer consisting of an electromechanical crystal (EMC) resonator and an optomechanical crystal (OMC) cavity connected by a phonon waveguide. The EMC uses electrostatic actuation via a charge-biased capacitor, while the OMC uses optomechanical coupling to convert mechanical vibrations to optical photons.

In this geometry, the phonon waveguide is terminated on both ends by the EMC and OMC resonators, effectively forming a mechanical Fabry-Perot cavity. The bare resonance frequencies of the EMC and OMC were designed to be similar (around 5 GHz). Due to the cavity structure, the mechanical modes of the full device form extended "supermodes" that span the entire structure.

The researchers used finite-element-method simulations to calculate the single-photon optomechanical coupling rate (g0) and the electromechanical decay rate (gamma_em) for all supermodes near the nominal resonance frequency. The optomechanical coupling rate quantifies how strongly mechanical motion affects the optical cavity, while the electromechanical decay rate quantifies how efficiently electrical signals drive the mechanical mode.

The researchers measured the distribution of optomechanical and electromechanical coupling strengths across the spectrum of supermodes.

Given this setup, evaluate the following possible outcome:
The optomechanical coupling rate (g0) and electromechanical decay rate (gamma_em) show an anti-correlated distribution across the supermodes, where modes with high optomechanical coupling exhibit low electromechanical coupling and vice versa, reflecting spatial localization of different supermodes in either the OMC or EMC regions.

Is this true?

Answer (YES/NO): NO